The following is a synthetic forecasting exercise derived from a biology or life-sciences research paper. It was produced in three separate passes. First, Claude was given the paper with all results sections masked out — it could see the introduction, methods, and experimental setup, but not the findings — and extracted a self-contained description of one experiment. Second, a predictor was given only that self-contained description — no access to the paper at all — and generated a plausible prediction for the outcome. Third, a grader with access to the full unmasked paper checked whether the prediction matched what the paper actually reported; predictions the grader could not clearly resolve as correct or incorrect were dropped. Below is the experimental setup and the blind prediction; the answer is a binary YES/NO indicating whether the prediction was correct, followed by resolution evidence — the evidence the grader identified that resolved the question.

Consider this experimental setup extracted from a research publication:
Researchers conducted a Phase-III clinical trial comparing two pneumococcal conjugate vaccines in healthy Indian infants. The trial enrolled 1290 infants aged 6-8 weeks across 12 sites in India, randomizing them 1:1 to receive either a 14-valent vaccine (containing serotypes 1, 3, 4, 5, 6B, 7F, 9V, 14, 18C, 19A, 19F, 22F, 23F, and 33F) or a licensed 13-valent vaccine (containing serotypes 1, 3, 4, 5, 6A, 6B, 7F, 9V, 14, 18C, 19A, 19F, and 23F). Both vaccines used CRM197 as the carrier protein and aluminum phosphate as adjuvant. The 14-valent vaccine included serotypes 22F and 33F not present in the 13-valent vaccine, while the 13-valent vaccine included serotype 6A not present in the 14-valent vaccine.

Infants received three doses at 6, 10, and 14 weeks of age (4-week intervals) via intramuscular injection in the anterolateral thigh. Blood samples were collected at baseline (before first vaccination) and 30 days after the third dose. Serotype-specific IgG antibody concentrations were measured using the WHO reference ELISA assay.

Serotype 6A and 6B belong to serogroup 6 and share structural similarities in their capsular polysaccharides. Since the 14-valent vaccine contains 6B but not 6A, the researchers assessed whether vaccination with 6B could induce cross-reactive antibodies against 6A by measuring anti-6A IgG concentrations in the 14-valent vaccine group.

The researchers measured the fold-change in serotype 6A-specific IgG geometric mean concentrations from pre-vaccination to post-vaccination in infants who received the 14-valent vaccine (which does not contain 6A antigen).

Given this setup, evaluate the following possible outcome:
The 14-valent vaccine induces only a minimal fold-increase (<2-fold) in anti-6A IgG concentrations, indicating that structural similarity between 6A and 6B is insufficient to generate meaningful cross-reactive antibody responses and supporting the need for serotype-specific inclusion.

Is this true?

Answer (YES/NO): NO